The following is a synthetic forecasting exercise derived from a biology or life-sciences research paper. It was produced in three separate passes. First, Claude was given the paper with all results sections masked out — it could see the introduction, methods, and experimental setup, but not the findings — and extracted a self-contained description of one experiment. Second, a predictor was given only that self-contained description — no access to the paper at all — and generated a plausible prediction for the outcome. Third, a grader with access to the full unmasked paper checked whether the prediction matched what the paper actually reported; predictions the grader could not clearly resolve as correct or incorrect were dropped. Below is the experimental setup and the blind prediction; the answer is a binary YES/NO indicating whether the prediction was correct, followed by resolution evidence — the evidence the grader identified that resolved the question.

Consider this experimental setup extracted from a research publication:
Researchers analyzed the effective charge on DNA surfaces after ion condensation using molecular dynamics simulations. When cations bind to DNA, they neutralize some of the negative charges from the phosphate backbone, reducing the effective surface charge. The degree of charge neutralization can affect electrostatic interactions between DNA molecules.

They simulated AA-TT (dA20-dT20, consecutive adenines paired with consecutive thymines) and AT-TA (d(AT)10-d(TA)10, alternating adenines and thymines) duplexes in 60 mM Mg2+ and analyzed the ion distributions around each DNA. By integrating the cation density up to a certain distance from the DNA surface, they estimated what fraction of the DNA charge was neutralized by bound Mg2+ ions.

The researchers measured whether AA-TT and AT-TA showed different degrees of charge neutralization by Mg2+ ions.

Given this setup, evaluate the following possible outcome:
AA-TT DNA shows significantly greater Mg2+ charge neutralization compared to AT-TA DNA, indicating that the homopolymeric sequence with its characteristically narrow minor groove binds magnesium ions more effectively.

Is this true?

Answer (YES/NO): NO